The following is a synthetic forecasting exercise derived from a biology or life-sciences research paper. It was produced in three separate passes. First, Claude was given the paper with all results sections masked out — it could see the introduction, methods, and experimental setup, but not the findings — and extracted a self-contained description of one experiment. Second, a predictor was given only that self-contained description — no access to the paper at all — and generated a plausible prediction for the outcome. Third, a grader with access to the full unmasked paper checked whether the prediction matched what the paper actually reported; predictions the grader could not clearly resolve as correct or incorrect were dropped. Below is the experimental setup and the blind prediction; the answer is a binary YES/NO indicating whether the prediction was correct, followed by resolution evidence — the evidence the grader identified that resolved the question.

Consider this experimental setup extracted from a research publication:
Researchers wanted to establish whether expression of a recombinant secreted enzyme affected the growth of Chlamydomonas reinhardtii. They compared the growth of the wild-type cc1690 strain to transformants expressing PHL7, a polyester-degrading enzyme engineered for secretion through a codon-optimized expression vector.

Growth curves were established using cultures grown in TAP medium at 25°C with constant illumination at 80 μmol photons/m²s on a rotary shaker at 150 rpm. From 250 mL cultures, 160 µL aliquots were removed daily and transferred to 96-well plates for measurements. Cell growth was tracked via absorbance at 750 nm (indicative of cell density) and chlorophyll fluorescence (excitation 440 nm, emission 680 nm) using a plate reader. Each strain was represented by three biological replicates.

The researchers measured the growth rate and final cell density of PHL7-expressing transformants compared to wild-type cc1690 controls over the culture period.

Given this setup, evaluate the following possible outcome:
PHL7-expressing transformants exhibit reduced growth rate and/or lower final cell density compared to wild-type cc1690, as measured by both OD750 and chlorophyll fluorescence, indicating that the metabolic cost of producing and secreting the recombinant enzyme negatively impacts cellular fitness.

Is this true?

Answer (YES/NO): NO